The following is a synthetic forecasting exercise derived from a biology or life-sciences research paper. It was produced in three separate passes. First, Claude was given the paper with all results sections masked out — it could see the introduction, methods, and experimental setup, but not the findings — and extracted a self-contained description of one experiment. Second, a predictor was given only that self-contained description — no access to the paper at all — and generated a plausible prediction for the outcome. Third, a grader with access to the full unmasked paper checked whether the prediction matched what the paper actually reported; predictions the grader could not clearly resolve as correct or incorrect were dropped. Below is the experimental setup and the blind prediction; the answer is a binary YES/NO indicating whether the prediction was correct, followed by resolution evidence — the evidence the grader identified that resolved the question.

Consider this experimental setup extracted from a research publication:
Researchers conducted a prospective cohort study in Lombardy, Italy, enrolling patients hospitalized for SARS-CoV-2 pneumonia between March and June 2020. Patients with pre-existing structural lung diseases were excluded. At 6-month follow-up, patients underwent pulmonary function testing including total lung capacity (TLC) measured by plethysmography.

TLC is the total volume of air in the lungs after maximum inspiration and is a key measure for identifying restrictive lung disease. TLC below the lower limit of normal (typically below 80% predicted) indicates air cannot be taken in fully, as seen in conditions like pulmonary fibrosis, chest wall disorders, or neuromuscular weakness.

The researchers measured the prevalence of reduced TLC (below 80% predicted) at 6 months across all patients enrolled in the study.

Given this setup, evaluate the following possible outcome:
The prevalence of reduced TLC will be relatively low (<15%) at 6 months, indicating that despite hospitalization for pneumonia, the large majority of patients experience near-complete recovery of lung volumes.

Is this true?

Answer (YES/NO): YES